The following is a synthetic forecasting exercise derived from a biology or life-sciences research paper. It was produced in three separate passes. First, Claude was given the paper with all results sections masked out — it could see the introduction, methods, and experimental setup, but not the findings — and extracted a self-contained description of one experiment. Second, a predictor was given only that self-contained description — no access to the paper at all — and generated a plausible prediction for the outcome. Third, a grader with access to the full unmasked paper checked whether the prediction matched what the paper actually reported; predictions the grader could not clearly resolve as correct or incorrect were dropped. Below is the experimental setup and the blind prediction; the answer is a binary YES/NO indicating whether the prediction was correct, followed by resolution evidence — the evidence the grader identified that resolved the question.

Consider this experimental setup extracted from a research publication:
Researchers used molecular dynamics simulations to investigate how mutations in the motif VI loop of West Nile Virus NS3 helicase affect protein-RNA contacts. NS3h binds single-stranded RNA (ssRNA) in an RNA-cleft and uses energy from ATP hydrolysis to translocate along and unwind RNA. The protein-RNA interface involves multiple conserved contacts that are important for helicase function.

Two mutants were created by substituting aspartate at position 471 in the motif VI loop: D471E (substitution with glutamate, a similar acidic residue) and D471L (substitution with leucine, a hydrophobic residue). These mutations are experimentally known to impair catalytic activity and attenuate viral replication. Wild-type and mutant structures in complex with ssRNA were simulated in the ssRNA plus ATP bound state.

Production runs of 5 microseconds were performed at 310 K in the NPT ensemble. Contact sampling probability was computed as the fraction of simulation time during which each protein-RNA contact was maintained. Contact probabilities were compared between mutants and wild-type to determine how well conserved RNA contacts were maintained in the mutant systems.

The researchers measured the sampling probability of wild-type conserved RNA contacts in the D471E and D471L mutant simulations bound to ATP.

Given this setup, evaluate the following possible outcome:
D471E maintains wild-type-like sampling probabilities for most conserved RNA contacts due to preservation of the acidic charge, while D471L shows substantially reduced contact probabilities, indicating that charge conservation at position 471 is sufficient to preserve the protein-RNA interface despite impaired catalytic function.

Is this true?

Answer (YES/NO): NO